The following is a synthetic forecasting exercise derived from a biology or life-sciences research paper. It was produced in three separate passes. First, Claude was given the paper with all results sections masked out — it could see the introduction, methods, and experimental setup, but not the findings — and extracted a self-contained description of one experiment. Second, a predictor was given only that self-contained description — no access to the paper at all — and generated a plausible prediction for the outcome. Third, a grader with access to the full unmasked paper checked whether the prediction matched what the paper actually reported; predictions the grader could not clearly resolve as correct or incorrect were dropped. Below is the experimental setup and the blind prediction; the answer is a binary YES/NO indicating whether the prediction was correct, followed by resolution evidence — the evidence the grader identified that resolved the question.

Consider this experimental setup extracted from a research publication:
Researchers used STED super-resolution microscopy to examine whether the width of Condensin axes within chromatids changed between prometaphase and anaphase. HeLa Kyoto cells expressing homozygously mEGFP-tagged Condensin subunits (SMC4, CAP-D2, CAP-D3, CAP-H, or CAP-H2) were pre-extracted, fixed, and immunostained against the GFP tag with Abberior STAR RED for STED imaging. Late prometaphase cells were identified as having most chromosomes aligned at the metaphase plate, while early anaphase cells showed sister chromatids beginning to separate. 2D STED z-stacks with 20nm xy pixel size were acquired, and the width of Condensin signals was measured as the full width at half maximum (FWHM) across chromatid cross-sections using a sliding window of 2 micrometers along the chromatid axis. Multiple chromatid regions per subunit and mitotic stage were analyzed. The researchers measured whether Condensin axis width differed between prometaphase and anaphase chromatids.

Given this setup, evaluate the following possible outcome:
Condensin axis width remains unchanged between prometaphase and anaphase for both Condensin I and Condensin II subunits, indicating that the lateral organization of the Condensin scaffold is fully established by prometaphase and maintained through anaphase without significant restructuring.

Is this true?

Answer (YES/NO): NO